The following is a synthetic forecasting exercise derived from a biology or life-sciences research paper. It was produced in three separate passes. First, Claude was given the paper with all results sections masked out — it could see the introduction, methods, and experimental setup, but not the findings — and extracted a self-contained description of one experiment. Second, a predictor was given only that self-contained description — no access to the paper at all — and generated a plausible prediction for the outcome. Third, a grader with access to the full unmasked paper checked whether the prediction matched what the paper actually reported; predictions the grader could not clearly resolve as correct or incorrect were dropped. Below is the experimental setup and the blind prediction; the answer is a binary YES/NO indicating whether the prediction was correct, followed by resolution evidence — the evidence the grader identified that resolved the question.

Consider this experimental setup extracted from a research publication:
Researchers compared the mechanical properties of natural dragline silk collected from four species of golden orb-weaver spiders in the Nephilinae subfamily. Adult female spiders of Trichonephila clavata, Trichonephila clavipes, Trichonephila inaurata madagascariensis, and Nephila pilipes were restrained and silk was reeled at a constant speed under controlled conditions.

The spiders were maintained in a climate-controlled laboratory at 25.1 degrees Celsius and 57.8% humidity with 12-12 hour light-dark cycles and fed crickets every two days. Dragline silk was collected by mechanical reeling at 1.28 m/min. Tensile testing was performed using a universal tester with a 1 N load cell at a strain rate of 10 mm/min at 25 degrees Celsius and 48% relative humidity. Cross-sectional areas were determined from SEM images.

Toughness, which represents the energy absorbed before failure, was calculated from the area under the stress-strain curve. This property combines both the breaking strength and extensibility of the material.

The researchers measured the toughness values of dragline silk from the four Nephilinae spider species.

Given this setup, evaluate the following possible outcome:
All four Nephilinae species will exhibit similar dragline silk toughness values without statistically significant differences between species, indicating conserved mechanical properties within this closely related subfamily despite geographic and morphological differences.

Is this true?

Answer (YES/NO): NO